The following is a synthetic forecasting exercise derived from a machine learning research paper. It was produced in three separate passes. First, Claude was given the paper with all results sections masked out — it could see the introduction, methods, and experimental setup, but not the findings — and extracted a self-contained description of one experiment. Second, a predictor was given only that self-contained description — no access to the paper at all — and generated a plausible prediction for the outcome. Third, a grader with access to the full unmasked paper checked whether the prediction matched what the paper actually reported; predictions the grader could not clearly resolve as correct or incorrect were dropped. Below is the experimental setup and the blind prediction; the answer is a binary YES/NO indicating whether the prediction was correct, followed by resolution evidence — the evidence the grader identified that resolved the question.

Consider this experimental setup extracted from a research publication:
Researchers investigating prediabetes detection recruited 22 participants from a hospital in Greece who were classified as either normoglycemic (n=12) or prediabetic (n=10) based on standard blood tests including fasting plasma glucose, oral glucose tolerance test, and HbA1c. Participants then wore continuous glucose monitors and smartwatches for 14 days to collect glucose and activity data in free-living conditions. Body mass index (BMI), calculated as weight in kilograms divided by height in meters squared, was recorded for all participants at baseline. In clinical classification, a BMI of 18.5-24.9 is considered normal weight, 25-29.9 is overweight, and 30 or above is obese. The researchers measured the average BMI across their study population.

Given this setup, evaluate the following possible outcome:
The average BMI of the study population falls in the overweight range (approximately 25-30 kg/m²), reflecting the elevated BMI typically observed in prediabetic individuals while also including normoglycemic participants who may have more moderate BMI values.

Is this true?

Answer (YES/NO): YES